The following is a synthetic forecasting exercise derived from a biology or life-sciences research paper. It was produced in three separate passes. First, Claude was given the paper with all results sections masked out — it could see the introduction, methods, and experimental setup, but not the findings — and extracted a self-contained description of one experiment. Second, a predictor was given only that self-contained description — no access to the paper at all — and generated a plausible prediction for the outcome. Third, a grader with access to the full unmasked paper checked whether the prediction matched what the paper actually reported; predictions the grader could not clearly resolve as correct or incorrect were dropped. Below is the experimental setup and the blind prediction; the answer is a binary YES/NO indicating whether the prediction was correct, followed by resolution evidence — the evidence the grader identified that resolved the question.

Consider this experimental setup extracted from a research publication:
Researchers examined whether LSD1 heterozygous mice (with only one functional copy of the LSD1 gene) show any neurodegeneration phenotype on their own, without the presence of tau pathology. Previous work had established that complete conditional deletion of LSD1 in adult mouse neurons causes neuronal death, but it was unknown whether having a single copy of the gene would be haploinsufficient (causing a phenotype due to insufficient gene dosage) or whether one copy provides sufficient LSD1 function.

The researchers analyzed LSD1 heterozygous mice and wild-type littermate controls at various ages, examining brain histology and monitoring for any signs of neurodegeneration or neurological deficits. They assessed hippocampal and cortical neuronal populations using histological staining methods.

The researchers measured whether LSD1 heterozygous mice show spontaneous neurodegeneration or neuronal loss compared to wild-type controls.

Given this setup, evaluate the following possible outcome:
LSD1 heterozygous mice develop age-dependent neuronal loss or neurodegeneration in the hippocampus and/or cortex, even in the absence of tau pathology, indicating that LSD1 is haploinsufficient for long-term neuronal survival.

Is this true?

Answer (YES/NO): NO